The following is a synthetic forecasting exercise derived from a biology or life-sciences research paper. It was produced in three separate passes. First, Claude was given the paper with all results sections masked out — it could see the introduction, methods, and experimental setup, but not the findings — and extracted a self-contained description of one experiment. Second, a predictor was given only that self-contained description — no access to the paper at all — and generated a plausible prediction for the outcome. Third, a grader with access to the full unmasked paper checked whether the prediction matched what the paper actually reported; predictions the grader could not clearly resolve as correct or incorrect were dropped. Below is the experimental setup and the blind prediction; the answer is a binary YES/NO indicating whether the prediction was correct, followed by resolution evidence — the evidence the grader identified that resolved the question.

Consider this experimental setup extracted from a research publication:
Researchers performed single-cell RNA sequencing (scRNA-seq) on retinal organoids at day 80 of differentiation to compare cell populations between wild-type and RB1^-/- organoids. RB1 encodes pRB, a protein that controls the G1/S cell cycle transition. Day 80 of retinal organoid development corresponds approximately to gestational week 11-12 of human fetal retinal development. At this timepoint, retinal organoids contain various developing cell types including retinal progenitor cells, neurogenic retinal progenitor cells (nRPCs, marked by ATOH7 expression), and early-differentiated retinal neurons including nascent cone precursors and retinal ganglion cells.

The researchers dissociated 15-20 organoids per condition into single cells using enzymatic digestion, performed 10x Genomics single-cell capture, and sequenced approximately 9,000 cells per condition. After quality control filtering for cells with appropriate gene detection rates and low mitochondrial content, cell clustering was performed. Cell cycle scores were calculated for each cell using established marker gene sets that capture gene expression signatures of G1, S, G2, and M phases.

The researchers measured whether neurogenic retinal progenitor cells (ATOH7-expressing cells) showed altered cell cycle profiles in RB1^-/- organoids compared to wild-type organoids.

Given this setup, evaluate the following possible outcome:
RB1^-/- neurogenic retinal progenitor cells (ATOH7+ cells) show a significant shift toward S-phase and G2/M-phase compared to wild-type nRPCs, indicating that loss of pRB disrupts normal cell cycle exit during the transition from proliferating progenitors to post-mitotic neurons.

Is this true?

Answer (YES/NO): YES